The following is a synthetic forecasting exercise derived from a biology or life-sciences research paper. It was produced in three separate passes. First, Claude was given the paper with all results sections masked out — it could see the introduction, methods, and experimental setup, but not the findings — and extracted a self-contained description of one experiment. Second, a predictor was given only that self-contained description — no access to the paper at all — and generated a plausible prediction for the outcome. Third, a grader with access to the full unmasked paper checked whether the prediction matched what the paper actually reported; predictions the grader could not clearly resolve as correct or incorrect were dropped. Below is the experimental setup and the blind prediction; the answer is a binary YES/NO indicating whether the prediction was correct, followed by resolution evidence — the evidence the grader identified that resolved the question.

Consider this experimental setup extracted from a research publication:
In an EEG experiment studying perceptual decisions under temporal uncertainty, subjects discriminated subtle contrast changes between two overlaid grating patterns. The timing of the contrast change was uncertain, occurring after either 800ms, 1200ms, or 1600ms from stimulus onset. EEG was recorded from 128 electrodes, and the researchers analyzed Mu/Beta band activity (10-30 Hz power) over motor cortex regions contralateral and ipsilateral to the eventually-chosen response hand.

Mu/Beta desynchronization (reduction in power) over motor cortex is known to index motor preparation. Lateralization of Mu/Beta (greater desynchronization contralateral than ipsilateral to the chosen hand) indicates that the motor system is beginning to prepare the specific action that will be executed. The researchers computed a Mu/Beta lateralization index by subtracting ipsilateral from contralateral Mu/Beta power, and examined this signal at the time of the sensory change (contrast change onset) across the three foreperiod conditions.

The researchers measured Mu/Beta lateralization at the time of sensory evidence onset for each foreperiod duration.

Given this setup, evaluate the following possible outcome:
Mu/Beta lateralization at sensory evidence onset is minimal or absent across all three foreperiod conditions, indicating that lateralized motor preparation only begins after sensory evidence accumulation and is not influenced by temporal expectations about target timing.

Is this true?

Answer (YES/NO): NO